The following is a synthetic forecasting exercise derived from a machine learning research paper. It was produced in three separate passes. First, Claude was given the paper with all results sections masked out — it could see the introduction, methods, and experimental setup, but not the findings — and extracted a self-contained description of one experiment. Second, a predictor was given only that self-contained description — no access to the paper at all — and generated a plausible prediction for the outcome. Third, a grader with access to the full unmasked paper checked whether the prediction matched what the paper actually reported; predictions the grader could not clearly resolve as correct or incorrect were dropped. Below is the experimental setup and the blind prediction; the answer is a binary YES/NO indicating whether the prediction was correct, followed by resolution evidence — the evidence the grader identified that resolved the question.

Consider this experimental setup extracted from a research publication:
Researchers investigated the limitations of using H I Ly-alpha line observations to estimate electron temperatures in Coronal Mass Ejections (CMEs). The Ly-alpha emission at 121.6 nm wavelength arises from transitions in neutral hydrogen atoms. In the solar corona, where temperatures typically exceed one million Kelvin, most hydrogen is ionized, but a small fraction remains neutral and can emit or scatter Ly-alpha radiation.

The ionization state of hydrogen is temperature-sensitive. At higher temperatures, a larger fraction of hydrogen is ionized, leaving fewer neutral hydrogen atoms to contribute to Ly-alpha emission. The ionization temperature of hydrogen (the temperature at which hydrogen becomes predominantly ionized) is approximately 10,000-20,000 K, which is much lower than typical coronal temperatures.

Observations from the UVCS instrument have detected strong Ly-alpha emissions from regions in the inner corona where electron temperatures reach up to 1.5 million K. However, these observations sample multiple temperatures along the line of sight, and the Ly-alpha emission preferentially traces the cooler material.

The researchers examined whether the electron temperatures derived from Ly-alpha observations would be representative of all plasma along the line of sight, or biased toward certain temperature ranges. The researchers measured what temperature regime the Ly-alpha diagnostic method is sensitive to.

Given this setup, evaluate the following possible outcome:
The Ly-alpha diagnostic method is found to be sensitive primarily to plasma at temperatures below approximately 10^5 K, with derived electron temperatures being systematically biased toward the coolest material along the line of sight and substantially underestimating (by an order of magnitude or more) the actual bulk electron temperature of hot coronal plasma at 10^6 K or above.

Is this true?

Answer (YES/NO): NO